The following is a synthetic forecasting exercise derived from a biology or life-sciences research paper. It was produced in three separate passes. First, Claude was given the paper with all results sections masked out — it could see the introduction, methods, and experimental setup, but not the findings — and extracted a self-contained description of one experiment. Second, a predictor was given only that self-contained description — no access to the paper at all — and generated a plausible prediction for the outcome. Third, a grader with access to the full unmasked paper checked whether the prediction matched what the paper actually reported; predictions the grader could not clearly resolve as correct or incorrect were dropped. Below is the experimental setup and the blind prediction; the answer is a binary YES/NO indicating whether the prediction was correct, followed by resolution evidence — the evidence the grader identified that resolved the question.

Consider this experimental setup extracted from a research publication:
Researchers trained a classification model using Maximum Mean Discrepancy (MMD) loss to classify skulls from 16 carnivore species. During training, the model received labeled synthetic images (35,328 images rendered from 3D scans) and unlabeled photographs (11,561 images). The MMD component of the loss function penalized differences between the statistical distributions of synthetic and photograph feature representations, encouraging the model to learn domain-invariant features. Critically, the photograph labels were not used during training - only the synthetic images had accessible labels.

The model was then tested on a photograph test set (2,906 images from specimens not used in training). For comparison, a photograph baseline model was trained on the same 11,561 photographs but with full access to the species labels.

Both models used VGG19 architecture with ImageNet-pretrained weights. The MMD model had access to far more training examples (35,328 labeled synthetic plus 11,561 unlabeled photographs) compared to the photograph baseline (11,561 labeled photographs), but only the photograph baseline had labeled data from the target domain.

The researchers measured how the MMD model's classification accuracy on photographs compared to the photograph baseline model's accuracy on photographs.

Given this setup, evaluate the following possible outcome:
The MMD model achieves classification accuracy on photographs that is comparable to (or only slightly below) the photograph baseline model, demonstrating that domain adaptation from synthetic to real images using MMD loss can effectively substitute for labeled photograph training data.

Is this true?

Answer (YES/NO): NO